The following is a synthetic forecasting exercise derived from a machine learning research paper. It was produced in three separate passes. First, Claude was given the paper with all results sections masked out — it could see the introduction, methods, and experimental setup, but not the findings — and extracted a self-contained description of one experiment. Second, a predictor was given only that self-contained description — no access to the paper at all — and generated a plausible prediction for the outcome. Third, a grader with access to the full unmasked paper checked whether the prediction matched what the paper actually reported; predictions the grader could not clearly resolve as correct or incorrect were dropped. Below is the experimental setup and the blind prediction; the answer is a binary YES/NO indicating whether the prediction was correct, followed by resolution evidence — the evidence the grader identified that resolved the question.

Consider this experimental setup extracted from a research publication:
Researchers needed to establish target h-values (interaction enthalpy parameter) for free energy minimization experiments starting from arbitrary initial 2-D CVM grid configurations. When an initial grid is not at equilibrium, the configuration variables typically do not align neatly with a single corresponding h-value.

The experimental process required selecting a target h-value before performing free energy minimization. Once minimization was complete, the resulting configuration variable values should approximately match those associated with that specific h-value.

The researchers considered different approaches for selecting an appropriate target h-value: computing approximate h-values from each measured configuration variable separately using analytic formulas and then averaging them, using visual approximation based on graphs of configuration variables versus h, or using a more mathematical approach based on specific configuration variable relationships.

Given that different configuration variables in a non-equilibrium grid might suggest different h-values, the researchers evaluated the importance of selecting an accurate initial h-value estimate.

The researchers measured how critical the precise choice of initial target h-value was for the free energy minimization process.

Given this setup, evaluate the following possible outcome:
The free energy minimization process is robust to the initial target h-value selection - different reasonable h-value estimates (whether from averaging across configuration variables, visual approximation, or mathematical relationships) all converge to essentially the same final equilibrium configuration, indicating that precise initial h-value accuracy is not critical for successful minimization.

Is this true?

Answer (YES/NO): NO